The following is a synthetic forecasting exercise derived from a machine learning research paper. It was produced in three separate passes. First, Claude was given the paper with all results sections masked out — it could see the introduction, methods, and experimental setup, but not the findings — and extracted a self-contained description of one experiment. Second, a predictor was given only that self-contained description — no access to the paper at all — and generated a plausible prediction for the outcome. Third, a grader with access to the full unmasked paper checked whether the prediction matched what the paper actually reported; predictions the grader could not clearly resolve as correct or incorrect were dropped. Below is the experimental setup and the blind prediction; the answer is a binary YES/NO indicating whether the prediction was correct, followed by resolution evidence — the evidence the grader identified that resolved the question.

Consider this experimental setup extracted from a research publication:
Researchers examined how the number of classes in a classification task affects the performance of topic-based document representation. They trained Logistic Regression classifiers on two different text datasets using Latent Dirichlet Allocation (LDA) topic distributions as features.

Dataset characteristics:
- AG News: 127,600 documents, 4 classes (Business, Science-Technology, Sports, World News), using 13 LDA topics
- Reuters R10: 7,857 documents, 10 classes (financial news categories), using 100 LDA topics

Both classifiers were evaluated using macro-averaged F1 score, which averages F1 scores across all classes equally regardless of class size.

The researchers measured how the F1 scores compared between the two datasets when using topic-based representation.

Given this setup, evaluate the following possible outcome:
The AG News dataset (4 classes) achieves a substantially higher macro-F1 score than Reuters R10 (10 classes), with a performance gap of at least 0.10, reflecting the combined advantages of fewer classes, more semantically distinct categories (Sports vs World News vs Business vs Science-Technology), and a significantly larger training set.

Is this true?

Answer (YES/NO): NO